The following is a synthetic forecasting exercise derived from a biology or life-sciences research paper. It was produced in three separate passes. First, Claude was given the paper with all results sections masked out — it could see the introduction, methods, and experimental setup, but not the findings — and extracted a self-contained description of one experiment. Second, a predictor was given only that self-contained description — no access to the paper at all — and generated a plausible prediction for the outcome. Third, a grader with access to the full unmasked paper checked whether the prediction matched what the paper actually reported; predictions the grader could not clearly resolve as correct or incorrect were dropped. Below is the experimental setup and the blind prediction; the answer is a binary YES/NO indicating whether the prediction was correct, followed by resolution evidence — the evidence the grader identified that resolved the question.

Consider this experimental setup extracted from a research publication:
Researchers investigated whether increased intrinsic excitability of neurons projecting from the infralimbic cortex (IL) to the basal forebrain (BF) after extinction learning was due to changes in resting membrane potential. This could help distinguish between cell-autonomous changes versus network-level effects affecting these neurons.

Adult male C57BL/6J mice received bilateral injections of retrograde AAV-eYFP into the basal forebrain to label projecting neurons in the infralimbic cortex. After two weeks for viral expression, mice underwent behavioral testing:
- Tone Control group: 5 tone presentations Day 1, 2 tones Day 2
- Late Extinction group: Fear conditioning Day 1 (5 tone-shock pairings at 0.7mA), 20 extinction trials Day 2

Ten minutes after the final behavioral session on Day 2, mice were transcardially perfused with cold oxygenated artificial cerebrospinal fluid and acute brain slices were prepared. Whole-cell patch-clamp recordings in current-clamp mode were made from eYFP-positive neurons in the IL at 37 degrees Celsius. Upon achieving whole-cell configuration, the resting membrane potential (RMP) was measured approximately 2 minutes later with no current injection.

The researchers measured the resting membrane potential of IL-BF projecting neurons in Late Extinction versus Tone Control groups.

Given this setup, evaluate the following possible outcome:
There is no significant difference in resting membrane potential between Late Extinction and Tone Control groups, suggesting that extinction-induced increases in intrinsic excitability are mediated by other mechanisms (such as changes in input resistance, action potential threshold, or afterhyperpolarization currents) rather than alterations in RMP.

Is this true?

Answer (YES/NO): YES